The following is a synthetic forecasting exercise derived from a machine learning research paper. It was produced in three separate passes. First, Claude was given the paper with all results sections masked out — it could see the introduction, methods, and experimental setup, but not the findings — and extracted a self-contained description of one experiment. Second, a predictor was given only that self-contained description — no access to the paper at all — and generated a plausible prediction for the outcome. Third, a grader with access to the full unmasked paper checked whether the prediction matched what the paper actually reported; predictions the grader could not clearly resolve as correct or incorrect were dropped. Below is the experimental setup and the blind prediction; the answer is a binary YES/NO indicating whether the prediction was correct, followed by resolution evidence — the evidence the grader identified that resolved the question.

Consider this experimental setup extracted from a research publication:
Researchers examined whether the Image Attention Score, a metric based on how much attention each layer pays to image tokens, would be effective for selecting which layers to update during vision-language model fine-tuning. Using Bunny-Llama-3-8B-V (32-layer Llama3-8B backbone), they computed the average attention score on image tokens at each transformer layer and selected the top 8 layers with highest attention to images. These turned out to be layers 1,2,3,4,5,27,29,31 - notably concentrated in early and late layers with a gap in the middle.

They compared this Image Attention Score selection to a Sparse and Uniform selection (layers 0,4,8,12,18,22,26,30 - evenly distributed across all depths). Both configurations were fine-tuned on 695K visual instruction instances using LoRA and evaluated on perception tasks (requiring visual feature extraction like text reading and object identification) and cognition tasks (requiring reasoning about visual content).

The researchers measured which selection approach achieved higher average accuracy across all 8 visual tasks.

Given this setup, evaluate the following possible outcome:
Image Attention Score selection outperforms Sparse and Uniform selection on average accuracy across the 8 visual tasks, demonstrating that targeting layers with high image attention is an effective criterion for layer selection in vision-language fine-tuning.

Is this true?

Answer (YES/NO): NO